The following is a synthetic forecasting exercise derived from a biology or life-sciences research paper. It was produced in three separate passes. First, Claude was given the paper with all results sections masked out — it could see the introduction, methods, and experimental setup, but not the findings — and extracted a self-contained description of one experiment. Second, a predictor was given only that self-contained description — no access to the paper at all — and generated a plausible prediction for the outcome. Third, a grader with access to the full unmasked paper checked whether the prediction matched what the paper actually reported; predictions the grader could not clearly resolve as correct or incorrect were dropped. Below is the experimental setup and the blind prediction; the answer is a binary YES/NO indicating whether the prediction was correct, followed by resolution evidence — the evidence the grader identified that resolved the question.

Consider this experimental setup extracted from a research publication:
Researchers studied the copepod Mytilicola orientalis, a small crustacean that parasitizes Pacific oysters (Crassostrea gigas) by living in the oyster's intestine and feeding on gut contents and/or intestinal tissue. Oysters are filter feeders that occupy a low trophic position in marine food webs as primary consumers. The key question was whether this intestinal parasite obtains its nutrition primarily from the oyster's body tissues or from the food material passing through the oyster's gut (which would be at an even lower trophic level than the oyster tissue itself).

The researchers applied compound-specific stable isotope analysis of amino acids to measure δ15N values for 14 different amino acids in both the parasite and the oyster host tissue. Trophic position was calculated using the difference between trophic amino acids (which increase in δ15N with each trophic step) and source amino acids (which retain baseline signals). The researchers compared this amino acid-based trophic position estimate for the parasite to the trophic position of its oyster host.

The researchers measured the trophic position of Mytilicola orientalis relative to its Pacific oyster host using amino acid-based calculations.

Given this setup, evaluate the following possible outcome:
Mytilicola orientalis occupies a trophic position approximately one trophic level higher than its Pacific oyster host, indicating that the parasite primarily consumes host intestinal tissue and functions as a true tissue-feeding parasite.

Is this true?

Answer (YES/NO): NO